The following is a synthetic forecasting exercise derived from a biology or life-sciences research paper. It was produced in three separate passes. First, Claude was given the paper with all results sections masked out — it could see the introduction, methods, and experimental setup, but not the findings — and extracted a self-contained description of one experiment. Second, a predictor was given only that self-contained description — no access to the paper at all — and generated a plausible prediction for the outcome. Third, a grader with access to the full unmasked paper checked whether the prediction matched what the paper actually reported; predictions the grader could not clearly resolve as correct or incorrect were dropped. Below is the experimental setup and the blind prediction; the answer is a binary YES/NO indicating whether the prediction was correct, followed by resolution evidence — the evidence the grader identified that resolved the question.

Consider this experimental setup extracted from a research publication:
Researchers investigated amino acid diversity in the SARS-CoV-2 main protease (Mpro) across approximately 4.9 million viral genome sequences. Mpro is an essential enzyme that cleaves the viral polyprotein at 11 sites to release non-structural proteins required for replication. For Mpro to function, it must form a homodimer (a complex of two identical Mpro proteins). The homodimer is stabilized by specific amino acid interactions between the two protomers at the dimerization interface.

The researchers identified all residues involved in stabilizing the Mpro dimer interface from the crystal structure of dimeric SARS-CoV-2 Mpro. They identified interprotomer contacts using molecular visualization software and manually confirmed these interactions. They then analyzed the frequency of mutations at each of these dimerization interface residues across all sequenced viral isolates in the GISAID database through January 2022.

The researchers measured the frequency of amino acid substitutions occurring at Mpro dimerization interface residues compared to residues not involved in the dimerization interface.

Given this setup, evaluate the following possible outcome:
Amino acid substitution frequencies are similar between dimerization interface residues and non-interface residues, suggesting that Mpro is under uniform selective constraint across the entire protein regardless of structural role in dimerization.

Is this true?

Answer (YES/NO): NO